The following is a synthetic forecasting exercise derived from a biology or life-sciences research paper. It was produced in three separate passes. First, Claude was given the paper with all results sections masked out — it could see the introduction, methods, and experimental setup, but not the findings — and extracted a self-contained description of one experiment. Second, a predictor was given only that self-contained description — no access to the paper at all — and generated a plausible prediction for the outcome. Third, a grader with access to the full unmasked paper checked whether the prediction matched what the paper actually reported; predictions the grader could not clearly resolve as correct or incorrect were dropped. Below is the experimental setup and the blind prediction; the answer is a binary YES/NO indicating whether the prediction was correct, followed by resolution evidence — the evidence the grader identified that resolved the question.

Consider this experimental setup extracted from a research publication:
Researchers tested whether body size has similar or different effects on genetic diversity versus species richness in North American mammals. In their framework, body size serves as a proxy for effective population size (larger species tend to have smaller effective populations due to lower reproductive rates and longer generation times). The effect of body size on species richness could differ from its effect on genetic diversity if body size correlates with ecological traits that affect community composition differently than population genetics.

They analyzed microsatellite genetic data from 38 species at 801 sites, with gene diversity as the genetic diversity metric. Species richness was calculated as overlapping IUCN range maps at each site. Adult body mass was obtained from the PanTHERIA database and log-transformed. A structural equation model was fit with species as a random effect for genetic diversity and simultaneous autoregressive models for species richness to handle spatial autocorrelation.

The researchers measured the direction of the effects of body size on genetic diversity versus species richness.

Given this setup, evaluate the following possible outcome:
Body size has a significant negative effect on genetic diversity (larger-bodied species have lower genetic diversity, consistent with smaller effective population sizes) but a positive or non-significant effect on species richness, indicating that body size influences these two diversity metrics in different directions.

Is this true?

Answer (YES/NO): YES